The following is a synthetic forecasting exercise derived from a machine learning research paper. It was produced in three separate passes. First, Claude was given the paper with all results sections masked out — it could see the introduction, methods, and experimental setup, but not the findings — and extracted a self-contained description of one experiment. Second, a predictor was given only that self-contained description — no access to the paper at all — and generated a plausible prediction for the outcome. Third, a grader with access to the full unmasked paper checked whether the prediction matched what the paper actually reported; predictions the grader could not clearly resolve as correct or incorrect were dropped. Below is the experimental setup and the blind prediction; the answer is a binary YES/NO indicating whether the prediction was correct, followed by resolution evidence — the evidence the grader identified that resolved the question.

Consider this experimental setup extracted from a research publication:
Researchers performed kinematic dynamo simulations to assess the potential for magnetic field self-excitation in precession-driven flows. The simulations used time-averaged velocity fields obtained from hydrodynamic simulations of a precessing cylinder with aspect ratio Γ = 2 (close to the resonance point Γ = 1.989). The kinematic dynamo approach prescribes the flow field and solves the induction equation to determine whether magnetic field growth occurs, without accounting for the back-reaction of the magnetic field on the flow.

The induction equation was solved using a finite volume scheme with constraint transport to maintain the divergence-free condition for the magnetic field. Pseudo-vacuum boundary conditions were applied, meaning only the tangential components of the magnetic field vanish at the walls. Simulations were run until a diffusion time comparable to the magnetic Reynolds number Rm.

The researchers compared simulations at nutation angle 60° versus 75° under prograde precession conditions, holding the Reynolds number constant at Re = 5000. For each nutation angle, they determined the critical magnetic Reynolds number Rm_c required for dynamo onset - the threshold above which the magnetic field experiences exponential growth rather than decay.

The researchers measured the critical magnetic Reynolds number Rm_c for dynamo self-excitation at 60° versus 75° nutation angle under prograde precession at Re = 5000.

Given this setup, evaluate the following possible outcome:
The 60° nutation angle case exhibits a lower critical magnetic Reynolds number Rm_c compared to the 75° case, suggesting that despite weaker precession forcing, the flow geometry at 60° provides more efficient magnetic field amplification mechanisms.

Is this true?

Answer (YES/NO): NO